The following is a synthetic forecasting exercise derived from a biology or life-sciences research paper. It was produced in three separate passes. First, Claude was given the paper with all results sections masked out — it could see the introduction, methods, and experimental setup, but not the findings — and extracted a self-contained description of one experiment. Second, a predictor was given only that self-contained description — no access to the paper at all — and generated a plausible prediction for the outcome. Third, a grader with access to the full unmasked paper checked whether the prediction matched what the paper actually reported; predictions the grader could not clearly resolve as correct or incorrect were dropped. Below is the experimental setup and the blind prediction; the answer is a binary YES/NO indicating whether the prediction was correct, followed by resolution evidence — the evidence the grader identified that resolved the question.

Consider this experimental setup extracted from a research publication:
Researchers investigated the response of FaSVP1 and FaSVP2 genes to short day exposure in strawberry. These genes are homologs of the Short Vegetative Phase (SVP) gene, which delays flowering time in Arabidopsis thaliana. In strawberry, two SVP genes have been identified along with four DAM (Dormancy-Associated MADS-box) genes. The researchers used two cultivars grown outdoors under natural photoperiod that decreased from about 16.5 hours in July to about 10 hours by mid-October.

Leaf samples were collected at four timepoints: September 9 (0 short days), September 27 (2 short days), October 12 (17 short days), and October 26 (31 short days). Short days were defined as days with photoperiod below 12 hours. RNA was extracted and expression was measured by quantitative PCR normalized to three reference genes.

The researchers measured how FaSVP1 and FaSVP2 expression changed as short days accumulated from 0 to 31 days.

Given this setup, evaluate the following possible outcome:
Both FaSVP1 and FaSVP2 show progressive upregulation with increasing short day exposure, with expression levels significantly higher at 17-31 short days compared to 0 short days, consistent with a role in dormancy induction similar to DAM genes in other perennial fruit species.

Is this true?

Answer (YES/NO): NO